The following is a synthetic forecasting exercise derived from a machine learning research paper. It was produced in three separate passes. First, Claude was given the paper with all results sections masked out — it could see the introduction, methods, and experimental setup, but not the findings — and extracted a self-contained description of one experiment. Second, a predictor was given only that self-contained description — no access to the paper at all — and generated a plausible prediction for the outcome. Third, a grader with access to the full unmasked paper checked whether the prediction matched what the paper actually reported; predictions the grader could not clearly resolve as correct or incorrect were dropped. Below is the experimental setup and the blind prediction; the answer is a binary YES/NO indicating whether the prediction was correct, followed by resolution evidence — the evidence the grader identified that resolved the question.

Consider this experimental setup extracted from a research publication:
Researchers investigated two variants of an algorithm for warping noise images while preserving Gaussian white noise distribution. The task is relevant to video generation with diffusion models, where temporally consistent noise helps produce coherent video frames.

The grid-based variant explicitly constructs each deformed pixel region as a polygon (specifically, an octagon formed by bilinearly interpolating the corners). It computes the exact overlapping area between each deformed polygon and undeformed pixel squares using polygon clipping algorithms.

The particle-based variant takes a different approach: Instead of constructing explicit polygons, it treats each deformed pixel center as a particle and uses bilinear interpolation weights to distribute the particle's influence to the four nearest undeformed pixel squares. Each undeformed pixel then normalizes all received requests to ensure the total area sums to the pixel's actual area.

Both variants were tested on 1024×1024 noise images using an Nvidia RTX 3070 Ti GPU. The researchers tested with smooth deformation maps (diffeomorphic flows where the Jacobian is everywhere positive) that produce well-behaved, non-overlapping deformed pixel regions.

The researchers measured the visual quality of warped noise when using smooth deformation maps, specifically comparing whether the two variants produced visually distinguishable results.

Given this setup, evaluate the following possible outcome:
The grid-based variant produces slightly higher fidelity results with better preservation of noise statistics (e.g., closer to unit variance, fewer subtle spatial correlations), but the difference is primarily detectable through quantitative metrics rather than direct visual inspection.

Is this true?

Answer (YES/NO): NO